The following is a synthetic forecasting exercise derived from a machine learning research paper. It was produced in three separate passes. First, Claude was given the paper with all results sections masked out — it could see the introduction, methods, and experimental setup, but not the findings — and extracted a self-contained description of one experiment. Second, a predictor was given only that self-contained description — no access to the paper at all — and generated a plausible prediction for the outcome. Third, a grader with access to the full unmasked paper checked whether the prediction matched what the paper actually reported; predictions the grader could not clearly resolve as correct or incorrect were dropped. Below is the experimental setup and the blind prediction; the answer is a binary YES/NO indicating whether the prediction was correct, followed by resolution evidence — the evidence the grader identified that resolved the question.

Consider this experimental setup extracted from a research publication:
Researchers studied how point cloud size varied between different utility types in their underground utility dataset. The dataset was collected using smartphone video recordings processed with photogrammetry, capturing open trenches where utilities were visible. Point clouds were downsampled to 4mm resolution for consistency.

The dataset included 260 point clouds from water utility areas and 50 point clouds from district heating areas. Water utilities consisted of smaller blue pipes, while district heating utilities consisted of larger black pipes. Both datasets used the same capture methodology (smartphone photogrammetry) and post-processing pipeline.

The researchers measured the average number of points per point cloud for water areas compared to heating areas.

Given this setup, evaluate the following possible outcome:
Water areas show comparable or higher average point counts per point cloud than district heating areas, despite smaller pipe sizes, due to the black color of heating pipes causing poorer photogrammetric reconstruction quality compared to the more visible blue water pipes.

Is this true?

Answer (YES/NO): NO